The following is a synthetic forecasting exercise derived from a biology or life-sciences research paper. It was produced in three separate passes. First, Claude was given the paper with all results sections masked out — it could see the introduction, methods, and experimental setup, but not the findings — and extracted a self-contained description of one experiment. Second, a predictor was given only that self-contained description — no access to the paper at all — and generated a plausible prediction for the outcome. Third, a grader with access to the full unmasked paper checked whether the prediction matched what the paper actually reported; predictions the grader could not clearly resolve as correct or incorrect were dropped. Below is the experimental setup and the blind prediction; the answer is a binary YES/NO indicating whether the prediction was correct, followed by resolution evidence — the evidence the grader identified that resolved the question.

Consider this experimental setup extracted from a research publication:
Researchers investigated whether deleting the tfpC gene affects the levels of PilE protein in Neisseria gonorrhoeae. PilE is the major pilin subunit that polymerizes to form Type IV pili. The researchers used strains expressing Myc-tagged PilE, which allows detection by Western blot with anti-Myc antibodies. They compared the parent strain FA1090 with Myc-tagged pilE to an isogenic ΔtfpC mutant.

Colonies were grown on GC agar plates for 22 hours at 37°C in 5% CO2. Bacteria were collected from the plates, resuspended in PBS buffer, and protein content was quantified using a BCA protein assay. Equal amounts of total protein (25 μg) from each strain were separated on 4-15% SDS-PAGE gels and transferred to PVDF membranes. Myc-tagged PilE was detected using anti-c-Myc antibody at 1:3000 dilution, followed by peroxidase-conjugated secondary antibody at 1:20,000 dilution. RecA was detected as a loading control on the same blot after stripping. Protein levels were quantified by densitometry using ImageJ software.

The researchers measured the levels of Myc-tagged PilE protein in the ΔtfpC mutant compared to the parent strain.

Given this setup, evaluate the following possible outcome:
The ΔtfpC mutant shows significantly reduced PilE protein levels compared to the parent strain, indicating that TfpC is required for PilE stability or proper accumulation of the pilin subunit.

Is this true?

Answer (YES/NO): YES